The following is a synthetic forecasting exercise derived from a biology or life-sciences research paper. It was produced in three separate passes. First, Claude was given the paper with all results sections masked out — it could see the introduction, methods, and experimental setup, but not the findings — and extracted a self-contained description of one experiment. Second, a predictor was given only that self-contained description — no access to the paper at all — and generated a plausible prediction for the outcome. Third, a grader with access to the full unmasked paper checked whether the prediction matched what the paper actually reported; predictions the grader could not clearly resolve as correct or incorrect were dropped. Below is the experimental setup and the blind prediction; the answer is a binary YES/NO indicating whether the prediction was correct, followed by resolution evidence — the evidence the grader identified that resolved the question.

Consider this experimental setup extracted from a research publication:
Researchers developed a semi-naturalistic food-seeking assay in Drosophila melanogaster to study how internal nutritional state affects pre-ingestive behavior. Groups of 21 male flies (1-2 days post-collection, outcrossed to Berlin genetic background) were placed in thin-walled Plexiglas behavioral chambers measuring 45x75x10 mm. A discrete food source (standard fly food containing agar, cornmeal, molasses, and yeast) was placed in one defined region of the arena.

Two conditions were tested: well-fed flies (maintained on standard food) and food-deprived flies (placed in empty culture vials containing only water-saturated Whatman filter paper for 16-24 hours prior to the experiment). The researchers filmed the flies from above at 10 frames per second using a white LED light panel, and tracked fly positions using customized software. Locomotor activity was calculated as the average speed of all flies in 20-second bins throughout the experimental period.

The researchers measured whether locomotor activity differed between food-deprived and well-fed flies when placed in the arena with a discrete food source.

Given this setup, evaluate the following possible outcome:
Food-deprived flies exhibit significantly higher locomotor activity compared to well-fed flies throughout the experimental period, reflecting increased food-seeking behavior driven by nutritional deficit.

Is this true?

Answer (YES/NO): NO